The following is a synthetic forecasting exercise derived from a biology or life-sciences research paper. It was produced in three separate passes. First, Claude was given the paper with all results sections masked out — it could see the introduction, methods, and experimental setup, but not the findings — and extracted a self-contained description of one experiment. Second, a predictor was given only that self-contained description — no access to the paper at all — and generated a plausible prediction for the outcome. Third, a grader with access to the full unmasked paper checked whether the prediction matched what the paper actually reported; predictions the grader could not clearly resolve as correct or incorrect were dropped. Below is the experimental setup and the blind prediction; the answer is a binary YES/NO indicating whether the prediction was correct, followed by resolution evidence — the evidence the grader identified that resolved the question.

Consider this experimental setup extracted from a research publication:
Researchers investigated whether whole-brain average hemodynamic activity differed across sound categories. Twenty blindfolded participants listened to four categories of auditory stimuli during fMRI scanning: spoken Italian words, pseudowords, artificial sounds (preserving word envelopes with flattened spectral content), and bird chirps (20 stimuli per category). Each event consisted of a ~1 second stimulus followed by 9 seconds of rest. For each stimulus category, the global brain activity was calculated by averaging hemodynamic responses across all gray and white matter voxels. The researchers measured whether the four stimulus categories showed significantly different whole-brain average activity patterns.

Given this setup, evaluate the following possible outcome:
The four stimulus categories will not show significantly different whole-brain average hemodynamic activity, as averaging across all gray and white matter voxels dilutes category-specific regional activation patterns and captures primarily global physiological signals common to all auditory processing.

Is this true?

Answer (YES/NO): YES